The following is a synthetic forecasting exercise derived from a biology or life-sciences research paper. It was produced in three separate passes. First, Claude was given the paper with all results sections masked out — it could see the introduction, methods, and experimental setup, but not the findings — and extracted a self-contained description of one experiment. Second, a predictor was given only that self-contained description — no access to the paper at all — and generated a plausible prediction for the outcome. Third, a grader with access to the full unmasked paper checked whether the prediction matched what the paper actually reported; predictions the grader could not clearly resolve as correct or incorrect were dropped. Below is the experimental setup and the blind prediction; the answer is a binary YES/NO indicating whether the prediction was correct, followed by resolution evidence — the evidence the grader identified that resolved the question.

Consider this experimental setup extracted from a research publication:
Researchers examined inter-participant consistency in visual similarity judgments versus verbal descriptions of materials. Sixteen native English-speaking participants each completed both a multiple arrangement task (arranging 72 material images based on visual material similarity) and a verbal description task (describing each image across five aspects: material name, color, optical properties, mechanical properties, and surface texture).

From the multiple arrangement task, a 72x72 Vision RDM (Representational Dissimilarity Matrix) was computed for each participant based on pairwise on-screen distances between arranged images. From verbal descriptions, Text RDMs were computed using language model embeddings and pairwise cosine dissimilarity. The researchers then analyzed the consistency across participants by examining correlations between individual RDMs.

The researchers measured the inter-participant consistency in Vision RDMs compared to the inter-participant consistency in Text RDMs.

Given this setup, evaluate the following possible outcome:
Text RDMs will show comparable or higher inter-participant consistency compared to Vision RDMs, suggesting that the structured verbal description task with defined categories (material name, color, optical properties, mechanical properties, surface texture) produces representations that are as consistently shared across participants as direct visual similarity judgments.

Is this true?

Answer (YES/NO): YES